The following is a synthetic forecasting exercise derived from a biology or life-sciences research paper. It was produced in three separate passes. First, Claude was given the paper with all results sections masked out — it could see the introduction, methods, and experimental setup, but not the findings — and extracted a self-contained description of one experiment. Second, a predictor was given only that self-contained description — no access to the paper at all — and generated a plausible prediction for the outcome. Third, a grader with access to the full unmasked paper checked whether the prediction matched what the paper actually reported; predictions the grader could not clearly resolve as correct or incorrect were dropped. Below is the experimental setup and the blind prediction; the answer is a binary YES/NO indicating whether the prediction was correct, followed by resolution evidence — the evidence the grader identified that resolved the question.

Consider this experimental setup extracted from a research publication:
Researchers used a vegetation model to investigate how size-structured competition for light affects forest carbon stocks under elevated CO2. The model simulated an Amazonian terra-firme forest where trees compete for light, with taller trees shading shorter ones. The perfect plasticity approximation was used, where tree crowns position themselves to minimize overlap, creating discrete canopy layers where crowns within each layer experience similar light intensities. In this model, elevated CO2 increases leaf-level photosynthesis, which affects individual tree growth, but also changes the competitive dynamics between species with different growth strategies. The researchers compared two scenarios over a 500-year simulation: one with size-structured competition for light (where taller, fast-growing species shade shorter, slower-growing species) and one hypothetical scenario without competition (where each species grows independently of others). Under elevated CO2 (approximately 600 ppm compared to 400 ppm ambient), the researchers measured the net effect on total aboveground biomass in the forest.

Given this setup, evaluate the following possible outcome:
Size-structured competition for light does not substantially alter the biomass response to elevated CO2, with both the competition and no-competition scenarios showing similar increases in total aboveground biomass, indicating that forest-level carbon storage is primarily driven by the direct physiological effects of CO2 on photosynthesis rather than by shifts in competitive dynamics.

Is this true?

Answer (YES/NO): NO